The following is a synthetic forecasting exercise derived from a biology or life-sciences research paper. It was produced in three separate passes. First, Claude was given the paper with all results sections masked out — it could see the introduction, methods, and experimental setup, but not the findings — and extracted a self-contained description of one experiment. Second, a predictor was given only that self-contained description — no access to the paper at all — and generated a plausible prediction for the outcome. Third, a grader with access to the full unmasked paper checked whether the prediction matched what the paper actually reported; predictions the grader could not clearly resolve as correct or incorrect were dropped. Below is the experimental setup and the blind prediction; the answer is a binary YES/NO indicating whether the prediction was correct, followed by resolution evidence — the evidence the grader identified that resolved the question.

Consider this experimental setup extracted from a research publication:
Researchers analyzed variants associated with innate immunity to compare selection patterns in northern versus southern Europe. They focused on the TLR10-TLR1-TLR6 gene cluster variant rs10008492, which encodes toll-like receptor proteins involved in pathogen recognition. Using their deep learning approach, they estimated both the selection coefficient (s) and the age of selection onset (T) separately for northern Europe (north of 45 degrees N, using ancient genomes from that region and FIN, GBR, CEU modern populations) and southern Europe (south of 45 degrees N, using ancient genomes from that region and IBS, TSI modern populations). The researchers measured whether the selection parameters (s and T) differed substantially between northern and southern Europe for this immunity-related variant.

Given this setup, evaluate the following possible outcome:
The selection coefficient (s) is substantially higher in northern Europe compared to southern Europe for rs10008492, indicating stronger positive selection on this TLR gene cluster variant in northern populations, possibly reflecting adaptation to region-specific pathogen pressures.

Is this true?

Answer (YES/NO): NO